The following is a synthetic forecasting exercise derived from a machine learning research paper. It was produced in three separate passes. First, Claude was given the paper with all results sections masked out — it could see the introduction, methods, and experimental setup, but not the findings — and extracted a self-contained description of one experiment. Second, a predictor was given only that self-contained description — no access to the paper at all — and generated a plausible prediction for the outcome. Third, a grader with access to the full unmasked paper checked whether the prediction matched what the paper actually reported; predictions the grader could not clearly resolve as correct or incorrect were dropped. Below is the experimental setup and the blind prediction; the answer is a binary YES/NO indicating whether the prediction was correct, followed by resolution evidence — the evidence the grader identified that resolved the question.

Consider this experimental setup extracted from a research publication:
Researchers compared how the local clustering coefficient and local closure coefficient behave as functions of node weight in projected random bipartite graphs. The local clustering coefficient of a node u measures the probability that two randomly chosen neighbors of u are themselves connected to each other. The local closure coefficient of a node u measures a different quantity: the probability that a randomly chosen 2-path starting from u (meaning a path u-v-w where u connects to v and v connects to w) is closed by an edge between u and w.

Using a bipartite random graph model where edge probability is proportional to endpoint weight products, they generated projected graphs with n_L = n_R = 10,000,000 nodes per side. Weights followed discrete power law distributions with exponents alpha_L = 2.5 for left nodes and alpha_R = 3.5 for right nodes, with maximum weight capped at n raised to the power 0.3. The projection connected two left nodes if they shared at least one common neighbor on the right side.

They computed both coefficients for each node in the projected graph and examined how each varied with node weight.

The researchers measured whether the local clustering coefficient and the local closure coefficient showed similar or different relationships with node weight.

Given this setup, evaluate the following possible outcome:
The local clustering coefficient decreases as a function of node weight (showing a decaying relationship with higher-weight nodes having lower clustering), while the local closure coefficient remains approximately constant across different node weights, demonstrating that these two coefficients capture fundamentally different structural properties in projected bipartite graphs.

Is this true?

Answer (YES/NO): YES